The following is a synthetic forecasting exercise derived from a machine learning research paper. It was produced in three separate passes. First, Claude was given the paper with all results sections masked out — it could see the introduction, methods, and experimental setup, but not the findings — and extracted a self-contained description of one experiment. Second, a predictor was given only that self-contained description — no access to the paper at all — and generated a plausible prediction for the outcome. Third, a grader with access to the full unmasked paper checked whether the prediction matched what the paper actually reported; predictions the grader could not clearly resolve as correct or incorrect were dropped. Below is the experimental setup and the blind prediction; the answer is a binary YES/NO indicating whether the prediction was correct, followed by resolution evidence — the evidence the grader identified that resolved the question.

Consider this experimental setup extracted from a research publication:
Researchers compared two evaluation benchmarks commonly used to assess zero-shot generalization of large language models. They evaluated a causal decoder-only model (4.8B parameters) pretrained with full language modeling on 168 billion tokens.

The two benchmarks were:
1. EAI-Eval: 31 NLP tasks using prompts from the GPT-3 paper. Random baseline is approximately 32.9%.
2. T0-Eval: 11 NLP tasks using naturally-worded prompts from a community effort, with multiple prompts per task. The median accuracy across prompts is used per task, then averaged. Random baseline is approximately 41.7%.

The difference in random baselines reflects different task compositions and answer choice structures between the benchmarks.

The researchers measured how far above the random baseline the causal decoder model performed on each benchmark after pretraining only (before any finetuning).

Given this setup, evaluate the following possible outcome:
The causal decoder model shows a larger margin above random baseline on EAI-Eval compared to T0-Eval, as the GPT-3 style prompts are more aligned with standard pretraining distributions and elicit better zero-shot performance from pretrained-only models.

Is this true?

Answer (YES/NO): YES